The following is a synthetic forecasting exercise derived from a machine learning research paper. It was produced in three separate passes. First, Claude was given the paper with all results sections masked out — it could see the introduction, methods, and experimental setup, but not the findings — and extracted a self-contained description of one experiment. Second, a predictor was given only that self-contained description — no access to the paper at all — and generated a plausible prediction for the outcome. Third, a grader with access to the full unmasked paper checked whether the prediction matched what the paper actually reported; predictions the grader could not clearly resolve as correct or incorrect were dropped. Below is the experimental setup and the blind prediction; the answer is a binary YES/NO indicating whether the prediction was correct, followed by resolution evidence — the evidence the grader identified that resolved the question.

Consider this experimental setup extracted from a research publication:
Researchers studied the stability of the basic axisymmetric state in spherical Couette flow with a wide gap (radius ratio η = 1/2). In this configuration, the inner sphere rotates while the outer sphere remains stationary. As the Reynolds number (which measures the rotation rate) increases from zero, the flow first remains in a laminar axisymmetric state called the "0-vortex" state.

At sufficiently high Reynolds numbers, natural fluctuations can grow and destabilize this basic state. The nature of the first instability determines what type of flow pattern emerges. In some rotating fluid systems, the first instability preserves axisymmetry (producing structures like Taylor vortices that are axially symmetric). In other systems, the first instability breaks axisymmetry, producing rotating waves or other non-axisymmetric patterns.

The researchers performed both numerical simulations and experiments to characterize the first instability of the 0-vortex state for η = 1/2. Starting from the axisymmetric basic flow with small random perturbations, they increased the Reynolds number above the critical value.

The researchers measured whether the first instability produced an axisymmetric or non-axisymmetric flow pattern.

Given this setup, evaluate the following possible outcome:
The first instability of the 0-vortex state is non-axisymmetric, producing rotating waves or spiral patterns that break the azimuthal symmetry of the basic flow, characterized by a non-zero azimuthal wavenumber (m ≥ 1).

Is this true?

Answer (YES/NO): YES